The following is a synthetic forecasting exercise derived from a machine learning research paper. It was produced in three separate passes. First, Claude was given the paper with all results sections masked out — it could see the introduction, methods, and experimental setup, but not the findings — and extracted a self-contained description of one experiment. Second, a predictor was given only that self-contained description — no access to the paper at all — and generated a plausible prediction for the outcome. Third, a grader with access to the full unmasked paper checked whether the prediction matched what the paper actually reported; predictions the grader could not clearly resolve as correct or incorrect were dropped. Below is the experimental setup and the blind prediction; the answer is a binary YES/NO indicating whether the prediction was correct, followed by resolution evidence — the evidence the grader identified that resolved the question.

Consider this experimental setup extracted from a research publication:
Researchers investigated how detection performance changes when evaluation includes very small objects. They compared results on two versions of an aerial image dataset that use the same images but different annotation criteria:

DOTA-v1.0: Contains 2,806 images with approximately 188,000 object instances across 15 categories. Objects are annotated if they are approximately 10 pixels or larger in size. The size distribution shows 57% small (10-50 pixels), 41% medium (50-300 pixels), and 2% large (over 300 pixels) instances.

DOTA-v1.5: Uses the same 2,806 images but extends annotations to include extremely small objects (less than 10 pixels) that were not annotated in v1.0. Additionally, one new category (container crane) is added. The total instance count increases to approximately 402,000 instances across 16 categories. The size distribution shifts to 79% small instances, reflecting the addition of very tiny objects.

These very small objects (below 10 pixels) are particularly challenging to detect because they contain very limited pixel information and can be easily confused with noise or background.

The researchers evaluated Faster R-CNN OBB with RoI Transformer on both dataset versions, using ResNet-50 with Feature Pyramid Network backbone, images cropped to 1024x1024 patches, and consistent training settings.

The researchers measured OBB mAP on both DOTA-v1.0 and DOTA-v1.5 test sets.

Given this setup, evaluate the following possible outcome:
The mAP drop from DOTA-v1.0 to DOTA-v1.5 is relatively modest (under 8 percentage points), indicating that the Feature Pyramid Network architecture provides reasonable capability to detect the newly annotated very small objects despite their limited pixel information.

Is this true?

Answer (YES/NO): NO